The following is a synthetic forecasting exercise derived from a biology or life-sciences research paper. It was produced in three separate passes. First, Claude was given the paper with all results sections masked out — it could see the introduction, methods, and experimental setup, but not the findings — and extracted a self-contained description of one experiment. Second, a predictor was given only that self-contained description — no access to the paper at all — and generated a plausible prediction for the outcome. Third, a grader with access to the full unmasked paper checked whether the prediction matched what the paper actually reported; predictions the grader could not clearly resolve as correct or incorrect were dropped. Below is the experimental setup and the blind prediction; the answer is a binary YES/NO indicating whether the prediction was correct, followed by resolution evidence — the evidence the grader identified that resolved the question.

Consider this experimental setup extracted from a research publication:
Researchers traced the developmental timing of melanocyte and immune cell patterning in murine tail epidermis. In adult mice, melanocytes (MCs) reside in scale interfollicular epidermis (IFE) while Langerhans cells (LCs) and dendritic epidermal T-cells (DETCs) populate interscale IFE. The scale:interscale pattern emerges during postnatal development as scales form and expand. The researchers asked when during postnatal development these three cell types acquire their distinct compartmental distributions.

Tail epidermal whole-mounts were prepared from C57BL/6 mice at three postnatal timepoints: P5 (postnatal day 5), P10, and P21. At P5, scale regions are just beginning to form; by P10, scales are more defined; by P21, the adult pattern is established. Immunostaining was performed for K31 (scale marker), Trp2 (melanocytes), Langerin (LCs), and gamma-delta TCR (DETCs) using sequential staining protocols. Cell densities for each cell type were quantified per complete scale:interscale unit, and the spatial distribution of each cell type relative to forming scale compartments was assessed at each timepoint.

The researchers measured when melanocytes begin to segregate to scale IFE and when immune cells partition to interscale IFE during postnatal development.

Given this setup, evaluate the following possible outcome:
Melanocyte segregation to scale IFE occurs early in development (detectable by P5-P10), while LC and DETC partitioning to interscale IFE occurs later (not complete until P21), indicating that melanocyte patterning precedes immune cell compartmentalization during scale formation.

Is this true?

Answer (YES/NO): NO